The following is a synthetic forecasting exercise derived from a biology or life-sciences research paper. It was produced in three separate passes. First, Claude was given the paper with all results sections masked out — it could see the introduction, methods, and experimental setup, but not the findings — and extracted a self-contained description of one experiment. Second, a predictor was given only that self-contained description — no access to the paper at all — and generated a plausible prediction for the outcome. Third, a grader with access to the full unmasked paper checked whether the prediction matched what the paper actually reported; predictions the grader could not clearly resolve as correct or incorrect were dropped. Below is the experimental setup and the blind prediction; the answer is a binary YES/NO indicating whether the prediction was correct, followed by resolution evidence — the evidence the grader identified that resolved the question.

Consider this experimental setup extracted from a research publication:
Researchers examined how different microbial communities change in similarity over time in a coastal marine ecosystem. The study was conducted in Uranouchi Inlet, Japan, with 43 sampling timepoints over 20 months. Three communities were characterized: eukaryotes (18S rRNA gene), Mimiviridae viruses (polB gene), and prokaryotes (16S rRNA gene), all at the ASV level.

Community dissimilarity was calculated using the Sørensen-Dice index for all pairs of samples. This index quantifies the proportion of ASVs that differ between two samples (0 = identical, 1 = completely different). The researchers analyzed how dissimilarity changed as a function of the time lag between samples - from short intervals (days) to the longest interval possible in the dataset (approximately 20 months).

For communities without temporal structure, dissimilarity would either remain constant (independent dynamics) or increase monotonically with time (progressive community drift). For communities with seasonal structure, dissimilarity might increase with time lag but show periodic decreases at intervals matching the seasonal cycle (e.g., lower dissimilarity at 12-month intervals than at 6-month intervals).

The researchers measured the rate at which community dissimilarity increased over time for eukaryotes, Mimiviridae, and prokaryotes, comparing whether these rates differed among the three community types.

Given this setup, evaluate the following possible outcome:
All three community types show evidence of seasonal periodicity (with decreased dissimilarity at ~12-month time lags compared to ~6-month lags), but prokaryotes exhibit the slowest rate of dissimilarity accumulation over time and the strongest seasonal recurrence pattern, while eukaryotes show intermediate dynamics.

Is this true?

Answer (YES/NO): YES